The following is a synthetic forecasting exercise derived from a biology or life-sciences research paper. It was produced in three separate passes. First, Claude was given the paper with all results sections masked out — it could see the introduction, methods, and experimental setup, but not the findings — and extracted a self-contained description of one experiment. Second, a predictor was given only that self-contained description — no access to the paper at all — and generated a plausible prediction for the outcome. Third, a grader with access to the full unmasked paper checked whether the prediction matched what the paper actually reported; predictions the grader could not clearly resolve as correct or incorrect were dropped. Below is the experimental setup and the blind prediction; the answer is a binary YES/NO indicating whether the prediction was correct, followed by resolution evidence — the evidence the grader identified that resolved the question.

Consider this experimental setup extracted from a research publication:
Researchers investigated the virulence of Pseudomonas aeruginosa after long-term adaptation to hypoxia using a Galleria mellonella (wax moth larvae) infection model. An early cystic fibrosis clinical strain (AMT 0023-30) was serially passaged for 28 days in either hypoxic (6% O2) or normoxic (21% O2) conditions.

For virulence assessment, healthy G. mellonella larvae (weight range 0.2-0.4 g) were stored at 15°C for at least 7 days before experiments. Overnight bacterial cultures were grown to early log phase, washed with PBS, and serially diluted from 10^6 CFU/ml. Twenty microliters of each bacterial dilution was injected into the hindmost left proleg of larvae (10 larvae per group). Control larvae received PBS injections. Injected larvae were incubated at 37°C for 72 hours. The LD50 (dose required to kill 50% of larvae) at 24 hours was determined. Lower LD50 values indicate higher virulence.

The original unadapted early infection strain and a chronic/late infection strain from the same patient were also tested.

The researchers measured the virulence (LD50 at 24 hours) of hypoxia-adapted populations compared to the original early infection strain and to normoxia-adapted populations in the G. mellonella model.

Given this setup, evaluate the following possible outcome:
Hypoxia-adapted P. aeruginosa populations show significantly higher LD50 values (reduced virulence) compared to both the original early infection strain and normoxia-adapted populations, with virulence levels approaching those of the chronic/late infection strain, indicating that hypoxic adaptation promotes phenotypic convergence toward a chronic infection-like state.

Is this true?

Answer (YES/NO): NO